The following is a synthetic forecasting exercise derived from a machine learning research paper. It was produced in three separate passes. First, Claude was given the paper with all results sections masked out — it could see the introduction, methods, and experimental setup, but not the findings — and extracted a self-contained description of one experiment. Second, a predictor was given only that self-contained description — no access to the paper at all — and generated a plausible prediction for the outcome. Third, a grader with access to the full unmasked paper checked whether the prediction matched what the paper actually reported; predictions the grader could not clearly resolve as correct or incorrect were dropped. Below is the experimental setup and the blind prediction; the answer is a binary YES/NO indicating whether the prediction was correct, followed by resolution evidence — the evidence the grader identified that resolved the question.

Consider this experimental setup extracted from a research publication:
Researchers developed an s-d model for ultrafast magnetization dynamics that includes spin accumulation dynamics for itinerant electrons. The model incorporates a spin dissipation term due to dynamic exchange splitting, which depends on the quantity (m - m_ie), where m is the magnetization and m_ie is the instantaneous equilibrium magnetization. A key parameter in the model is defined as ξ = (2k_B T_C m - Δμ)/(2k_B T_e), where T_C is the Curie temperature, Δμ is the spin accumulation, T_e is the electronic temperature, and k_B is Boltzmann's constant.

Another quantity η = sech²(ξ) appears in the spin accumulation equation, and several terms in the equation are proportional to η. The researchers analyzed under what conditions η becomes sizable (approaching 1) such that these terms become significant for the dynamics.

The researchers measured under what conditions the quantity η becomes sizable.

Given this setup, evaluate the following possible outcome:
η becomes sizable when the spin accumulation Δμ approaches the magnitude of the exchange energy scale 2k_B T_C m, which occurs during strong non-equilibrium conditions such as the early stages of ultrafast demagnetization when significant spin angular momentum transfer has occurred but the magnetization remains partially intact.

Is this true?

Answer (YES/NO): NO